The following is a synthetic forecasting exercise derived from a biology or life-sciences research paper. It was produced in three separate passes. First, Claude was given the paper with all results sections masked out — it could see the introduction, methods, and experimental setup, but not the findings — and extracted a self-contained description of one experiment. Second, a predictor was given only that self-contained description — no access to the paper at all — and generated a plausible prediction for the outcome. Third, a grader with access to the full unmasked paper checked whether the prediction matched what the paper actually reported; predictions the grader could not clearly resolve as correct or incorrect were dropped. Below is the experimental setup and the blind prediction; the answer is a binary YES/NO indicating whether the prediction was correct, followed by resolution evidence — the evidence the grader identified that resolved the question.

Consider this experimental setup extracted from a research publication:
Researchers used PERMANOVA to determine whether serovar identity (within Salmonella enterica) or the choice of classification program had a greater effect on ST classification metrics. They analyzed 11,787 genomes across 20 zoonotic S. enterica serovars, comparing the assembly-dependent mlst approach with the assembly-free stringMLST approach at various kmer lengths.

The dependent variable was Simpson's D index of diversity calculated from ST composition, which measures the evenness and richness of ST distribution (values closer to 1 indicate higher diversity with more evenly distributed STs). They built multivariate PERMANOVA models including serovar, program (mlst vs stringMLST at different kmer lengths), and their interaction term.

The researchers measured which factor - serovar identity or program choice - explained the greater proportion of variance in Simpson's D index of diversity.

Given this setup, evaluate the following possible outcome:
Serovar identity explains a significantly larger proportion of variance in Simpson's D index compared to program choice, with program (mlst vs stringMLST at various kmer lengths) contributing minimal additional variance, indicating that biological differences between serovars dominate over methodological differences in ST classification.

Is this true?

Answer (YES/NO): YES